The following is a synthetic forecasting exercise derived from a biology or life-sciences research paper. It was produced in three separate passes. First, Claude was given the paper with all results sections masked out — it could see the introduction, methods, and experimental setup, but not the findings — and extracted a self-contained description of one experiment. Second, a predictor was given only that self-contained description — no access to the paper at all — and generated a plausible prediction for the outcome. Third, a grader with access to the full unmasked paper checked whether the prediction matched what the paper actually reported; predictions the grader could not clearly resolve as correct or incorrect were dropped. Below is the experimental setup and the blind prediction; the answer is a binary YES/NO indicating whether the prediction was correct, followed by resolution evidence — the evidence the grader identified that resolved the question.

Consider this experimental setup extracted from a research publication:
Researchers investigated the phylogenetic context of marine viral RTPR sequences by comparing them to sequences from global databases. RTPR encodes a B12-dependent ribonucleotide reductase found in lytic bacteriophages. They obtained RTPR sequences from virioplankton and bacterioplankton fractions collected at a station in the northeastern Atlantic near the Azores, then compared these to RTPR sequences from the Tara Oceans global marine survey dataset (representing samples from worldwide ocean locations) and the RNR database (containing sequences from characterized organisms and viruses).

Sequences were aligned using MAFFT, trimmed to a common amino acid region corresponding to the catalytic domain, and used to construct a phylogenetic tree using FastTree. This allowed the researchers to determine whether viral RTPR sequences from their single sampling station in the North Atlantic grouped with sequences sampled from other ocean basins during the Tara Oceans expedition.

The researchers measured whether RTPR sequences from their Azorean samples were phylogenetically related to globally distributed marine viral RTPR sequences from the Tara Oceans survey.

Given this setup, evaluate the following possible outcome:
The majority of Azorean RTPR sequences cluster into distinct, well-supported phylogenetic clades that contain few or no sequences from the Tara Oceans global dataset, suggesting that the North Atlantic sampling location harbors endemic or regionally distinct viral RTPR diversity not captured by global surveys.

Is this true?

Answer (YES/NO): NO